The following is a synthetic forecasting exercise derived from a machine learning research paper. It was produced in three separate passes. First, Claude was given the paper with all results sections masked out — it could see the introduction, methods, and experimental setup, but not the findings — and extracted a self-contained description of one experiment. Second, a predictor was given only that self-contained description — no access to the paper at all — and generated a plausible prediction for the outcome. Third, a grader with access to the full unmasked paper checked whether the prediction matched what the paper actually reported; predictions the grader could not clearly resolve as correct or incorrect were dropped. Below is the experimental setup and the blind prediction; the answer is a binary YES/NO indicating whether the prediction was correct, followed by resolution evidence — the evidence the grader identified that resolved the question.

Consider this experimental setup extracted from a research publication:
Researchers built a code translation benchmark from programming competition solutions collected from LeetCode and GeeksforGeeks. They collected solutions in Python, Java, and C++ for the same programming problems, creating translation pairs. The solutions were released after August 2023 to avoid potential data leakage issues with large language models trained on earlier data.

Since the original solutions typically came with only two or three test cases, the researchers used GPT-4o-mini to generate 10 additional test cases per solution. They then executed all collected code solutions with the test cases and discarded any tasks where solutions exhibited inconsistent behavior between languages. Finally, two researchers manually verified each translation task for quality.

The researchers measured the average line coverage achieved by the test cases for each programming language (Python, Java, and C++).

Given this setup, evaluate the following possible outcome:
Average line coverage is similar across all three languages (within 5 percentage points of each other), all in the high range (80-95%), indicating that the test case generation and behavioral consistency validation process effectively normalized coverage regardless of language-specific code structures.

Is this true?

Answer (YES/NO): NO